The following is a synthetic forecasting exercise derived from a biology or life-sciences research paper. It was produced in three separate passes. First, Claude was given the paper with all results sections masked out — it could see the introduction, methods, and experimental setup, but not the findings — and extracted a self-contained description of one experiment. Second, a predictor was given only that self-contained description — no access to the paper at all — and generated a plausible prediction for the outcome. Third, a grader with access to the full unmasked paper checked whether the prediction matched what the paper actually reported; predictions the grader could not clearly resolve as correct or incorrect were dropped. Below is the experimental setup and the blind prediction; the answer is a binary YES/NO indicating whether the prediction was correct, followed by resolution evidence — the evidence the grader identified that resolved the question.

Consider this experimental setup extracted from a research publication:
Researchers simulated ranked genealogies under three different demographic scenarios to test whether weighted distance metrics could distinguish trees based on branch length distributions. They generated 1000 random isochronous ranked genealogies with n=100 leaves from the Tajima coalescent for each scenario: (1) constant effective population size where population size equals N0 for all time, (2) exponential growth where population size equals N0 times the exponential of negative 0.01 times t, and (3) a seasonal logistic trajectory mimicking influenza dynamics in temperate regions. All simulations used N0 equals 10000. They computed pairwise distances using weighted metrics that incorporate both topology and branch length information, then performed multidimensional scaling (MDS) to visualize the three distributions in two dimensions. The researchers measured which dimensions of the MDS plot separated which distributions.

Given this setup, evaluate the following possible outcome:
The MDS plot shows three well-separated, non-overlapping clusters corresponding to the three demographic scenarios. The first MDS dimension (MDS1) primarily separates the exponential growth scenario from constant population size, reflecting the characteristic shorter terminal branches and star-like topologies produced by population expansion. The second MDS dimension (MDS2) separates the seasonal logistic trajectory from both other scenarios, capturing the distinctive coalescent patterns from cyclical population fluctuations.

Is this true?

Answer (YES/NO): NO